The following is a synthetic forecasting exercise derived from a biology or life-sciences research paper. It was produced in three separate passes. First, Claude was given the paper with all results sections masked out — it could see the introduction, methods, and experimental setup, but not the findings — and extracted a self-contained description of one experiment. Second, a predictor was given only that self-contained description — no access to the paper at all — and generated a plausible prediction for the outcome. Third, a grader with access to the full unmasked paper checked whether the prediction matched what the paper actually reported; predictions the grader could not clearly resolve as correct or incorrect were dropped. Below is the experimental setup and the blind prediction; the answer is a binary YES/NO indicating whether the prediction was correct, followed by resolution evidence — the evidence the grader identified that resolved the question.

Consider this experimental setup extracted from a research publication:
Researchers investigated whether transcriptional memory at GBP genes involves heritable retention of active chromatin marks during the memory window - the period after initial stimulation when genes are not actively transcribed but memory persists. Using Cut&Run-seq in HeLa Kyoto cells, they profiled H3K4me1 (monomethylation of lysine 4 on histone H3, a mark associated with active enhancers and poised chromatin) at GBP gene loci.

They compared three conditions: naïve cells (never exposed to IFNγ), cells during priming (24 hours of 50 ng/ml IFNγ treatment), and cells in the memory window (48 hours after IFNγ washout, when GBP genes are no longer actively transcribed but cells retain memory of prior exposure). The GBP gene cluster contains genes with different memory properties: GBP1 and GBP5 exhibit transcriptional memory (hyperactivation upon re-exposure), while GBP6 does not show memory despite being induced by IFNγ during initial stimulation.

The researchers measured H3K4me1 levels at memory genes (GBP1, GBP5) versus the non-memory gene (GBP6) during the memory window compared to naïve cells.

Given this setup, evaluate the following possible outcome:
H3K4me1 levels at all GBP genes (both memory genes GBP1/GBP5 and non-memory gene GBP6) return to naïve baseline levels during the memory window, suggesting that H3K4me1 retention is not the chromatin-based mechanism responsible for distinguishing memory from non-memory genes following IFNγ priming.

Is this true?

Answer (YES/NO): NO